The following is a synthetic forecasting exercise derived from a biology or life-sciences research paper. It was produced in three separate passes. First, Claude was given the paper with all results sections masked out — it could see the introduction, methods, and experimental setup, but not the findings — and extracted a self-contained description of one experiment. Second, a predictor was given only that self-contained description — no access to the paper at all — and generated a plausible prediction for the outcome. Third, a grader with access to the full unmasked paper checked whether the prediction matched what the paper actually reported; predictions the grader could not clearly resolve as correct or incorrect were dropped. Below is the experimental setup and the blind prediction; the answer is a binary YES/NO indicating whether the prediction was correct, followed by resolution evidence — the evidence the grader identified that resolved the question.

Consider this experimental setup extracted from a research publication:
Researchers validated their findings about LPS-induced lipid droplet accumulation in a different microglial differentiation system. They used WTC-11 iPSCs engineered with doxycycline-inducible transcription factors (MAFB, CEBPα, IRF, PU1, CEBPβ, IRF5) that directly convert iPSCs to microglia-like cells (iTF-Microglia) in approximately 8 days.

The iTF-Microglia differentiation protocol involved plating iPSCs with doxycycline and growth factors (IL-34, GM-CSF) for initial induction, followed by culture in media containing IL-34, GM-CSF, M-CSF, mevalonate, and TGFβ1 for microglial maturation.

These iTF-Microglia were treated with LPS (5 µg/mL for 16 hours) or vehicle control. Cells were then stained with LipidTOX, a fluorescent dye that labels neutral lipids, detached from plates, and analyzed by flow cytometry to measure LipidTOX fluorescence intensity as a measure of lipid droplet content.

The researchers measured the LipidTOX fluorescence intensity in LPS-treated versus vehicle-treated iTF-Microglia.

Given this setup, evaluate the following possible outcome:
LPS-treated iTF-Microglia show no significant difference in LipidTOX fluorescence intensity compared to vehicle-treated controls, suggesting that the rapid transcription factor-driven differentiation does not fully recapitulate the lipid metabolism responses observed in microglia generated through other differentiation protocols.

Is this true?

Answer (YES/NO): NO